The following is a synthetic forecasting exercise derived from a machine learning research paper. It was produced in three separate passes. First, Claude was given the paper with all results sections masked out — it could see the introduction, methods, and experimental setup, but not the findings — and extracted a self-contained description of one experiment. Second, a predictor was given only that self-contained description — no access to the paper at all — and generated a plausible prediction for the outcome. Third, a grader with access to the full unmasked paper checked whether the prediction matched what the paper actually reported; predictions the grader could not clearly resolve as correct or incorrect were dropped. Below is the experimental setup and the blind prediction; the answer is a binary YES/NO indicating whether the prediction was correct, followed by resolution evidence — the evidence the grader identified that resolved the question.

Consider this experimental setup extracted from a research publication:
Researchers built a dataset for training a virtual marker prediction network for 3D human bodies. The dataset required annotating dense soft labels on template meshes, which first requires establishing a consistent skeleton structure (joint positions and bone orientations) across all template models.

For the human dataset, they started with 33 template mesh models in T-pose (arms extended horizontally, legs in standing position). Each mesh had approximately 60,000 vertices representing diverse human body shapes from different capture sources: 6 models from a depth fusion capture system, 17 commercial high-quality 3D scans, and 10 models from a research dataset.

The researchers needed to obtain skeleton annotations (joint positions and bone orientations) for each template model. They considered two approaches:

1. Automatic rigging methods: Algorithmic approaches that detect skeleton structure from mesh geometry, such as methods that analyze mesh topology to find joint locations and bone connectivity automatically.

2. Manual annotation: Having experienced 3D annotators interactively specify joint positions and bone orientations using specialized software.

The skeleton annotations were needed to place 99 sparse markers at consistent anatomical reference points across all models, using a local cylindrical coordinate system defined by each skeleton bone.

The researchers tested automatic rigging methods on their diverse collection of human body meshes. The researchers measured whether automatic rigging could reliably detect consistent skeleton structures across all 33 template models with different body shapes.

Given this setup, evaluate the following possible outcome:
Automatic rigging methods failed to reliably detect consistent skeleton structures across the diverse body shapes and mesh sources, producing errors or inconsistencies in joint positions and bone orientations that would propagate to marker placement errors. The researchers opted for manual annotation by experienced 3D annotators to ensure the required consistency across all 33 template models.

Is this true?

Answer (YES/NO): YES